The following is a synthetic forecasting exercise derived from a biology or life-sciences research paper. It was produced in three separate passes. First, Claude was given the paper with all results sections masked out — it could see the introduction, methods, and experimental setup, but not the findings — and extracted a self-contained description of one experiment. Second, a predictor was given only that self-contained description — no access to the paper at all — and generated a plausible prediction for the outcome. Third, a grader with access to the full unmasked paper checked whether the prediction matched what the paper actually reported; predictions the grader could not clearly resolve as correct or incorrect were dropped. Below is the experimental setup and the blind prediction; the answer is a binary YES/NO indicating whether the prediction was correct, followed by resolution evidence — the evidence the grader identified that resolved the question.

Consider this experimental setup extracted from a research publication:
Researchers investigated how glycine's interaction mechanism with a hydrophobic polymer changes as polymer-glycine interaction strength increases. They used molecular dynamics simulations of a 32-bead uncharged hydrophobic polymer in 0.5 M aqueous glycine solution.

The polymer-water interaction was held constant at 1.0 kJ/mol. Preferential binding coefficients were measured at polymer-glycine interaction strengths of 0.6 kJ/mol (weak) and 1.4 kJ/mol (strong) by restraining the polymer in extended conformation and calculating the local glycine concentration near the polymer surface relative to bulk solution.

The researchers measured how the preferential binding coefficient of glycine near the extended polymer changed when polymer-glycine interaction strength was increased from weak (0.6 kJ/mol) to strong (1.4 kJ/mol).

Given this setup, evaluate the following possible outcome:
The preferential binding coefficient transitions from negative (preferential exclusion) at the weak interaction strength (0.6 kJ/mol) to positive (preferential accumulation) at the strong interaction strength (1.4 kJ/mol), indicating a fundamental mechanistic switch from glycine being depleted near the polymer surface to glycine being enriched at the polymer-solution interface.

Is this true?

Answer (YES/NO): YES